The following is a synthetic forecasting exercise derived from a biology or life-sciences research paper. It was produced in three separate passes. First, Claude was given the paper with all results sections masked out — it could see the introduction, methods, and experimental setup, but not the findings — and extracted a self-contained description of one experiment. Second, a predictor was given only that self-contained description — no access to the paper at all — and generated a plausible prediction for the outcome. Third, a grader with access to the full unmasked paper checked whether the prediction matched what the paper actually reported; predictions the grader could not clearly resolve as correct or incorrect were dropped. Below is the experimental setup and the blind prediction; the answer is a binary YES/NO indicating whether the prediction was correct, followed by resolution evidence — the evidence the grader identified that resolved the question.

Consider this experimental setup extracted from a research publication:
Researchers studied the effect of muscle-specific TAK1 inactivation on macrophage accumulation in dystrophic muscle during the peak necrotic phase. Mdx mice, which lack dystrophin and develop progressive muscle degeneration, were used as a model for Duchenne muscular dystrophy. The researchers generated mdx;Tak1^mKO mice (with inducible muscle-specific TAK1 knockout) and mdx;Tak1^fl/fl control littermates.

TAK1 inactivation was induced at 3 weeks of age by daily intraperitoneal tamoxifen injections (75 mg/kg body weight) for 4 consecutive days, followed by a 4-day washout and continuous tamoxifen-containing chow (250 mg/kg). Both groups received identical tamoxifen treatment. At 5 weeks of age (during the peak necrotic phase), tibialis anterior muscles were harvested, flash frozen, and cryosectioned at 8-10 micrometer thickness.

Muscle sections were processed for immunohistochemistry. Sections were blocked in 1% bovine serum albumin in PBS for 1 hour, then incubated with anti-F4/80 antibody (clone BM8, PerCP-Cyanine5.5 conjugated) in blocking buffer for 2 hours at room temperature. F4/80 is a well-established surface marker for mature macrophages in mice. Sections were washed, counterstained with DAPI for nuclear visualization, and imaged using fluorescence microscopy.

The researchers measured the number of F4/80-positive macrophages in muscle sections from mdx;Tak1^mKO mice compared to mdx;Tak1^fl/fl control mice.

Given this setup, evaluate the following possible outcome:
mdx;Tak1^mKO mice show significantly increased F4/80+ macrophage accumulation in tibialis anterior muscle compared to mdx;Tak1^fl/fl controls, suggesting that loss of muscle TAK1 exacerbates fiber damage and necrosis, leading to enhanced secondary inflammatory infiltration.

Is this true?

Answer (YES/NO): NO